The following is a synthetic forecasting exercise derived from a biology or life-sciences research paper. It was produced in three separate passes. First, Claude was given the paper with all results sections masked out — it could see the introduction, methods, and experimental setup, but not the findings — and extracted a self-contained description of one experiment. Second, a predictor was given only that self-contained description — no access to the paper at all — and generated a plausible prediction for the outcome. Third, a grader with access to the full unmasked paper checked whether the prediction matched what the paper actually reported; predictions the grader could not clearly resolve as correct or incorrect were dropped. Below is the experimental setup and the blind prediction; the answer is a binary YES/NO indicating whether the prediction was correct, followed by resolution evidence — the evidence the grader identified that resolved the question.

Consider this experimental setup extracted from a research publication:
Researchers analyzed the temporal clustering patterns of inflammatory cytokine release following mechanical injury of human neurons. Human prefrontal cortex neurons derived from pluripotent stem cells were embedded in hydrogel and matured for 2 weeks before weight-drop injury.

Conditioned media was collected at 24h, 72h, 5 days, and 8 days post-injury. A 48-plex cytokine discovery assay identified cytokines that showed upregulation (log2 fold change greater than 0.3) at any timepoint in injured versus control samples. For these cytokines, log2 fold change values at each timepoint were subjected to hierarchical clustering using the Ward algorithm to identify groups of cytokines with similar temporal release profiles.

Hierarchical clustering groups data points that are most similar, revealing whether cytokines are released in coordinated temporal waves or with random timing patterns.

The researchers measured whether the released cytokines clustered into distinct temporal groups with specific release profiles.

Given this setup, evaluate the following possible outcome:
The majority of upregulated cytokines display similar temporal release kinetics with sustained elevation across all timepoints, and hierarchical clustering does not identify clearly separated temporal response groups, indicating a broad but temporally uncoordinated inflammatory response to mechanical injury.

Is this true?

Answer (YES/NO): NO